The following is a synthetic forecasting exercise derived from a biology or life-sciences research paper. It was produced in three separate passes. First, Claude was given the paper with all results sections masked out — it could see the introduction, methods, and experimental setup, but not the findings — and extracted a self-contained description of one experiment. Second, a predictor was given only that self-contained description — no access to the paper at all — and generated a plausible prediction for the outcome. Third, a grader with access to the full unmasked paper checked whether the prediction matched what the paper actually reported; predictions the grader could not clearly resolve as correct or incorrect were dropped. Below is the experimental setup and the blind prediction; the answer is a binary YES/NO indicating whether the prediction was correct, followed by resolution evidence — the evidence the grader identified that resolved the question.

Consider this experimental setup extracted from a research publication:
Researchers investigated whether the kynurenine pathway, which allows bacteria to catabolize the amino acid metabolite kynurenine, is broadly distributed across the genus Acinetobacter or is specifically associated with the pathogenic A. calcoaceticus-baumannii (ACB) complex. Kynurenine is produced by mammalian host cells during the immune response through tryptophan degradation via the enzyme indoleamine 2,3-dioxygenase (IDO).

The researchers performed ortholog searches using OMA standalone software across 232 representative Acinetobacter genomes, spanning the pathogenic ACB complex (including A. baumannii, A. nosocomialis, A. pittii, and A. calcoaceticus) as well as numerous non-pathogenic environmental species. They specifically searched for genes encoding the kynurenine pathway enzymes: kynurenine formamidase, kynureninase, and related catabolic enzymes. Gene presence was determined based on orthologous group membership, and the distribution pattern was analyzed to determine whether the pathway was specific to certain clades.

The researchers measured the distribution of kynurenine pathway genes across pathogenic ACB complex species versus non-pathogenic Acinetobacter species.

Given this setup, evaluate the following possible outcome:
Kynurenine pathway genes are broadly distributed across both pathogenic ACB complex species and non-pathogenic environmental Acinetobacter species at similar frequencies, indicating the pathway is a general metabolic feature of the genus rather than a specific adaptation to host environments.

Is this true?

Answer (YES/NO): NO